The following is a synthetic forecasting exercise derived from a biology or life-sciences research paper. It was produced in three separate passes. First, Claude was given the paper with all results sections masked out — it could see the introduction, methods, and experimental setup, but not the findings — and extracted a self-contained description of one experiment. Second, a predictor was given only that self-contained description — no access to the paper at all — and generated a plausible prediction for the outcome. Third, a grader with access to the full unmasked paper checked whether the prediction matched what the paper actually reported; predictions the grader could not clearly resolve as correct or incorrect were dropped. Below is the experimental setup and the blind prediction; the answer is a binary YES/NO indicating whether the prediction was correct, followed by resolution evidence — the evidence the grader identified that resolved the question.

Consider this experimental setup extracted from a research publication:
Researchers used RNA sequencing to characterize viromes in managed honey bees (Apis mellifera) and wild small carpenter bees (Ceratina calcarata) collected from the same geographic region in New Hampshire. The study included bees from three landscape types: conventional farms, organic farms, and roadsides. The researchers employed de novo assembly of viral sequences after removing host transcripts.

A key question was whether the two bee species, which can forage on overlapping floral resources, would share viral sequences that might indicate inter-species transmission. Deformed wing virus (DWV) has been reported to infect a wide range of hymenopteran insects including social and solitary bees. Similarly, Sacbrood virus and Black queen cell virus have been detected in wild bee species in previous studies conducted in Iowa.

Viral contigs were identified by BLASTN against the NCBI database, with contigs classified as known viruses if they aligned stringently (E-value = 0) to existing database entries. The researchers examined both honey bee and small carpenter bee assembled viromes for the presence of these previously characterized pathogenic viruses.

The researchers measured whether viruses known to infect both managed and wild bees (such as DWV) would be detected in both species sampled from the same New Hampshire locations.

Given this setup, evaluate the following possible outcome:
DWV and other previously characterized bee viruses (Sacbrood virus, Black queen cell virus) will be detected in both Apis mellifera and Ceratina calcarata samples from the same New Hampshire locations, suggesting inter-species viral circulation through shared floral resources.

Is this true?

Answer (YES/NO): NO